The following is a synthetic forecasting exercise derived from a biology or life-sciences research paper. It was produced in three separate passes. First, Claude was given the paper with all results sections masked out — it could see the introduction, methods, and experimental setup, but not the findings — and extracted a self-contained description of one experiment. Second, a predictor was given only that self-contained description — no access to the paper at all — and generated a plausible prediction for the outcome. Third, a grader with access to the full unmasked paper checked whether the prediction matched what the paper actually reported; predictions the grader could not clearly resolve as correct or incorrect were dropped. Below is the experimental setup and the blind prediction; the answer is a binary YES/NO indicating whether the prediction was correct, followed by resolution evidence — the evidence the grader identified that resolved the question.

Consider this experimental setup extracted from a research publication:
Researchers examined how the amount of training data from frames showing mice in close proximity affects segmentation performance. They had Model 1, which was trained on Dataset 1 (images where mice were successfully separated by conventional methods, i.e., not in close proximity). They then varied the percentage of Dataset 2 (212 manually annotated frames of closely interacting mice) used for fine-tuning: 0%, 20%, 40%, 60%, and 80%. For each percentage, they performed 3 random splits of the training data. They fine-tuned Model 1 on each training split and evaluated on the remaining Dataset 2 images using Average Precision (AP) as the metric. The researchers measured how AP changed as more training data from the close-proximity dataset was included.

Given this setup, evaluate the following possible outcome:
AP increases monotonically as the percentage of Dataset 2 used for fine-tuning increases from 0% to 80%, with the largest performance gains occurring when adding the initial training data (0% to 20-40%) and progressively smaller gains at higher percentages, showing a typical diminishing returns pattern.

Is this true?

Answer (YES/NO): YES